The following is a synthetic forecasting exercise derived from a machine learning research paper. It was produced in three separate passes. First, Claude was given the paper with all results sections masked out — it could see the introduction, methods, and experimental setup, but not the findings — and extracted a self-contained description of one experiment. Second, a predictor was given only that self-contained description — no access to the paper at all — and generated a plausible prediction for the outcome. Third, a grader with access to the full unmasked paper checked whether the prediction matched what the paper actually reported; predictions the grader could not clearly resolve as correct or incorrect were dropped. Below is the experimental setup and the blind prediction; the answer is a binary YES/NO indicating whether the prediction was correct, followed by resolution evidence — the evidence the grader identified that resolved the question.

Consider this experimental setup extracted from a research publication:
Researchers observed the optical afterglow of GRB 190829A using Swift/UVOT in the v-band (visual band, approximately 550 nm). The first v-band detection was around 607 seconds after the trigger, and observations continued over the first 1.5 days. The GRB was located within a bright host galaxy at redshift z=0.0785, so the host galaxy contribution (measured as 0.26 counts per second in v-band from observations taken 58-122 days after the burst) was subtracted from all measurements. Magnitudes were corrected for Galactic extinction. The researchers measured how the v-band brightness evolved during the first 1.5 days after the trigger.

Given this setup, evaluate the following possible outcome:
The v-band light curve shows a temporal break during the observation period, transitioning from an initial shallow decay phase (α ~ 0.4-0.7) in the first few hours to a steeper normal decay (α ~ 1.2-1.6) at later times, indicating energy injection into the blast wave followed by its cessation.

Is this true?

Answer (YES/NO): NO